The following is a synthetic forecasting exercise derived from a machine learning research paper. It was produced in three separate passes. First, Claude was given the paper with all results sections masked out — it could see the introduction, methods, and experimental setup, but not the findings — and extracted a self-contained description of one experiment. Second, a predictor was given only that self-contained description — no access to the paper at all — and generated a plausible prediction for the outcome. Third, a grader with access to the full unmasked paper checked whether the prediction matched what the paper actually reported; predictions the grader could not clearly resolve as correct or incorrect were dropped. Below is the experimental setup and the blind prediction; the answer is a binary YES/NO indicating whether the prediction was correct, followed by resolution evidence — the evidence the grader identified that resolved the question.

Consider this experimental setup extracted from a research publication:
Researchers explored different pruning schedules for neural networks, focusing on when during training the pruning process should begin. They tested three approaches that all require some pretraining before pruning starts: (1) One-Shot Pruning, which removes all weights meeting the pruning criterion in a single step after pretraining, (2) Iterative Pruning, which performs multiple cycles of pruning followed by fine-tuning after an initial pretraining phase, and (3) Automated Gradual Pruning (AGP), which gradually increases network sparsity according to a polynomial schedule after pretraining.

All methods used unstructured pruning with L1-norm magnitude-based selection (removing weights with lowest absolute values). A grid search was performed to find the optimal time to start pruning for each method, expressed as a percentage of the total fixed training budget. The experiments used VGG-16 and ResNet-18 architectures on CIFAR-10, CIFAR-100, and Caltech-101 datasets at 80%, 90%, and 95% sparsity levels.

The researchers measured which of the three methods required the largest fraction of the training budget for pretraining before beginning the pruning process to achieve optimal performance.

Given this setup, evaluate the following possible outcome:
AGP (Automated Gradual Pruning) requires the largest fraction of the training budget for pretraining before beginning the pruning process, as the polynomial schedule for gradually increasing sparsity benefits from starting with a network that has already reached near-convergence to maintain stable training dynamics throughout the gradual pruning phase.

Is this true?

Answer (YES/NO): NO